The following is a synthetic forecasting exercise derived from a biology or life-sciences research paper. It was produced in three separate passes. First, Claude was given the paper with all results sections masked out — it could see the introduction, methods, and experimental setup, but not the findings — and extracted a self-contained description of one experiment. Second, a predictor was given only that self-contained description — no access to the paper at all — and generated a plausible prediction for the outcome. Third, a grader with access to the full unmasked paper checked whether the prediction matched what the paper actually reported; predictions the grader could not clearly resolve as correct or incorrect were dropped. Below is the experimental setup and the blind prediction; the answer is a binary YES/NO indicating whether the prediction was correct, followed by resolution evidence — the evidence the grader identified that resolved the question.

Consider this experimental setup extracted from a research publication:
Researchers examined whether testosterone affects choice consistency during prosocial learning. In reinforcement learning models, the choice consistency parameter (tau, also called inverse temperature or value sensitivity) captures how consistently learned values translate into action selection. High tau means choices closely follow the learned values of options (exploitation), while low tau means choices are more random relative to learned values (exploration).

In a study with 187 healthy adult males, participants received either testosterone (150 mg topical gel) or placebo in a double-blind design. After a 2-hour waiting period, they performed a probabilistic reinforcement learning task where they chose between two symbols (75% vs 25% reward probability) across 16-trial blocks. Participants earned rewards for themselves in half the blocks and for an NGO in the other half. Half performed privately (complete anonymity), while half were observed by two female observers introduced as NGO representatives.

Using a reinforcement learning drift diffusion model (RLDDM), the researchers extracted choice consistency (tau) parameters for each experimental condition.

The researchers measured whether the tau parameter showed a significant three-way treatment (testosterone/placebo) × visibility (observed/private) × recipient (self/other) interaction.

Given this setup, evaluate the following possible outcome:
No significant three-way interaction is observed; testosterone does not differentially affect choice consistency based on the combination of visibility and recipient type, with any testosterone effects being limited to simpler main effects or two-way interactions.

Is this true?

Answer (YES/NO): NO